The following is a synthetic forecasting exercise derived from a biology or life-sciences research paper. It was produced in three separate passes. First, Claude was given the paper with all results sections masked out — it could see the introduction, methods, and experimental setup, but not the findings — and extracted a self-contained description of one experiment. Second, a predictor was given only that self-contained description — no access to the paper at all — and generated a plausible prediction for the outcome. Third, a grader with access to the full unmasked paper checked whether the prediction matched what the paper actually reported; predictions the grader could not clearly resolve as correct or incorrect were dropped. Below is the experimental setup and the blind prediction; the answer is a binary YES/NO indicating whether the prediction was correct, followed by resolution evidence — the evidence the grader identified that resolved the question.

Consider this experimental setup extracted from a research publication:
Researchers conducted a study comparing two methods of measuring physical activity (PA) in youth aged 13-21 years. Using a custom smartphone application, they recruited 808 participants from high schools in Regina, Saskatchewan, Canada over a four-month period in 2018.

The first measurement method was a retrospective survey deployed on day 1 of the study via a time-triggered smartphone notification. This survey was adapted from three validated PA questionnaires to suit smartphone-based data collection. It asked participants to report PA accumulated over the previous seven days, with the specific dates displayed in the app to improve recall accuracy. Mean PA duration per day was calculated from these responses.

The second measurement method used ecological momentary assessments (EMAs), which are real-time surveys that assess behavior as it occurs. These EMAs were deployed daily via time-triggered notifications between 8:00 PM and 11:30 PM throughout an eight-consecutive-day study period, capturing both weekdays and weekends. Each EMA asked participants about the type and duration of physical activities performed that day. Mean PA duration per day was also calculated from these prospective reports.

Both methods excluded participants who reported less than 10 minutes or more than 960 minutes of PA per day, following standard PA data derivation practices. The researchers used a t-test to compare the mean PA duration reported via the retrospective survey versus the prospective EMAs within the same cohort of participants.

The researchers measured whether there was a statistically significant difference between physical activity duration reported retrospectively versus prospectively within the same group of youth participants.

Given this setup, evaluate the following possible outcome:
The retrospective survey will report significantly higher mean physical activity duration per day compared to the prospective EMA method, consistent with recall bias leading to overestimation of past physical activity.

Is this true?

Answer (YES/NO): NO